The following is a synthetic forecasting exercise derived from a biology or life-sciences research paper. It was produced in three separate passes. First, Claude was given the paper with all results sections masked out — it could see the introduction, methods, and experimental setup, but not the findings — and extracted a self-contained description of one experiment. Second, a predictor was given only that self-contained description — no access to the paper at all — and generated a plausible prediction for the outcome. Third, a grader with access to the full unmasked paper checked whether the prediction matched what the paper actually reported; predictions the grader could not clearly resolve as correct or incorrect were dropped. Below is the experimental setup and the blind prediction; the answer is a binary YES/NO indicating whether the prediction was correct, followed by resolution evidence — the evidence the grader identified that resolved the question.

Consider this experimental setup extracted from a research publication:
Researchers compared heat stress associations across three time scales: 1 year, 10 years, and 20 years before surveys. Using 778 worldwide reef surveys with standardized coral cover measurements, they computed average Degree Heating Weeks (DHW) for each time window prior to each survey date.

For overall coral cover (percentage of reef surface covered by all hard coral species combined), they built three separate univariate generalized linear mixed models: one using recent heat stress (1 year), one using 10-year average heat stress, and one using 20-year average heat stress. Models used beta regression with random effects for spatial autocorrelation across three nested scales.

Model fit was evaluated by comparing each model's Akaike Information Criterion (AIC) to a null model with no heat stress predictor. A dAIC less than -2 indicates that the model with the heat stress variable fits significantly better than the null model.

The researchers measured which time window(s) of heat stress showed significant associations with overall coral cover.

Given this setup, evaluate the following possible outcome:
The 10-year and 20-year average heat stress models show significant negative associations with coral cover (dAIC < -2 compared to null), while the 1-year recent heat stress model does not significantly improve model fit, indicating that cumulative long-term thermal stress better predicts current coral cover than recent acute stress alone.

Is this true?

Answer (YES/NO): NO